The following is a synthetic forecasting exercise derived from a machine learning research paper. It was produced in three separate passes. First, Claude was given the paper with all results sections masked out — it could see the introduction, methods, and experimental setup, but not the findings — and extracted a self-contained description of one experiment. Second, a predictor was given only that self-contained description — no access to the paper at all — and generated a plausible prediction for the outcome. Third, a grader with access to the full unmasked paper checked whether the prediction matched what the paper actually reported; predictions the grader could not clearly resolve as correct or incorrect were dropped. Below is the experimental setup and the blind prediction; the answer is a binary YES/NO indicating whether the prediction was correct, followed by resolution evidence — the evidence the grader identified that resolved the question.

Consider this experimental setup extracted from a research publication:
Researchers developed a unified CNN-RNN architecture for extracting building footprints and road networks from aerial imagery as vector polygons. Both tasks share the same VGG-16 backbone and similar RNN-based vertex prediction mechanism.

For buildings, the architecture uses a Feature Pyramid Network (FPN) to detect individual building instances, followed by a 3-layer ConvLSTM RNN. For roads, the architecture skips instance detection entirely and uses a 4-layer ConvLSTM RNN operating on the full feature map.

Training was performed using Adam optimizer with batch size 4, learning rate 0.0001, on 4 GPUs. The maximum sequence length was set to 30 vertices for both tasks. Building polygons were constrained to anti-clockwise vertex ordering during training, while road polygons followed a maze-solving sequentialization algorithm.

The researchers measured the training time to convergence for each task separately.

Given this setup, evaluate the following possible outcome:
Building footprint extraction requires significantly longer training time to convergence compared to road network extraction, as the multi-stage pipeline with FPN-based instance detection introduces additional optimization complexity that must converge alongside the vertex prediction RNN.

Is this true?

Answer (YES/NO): YES